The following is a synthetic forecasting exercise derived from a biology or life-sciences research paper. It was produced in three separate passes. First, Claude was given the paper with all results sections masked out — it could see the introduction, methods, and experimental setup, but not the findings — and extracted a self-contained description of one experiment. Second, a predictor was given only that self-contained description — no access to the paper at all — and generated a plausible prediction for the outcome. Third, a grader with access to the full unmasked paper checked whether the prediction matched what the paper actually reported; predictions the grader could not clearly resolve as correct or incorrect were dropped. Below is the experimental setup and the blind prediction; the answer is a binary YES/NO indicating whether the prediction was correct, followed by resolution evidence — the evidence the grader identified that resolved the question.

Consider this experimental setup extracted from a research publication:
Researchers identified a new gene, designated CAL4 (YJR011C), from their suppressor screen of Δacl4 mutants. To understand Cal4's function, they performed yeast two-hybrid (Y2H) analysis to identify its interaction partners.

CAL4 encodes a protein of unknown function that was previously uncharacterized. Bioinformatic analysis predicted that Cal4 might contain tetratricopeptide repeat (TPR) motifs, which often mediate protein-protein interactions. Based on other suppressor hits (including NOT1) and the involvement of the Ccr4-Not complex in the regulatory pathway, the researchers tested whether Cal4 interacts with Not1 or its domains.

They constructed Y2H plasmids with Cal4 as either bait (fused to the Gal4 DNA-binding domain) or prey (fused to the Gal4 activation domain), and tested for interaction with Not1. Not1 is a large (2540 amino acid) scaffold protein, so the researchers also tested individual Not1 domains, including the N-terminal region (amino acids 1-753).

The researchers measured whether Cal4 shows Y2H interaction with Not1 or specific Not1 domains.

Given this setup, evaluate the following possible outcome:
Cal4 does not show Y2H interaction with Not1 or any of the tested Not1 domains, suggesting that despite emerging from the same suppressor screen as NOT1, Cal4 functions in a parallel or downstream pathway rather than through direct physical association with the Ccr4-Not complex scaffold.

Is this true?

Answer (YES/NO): NO